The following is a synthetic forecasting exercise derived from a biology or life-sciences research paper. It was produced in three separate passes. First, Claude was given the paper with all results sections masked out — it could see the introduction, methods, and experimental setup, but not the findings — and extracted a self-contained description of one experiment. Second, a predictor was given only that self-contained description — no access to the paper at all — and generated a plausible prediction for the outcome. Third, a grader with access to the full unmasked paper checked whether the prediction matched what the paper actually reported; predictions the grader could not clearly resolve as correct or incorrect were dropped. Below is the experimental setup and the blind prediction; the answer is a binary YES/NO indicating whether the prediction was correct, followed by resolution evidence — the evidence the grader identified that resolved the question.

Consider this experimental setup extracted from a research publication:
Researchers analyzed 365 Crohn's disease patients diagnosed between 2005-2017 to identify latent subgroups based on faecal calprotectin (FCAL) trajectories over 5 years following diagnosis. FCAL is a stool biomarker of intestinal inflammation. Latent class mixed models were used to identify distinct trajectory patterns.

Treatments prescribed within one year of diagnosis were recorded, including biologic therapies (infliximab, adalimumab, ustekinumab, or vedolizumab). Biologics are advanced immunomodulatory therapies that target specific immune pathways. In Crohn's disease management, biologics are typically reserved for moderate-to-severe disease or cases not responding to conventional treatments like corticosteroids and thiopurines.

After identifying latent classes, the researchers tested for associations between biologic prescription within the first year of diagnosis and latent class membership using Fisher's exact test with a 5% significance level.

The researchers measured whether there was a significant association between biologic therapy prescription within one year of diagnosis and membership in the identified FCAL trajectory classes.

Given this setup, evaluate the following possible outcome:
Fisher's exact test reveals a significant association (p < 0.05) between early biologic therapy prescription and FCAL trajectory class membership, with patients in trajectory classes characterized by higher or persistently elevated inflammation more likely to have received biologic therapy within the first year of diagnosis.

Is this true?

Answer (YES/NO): NO